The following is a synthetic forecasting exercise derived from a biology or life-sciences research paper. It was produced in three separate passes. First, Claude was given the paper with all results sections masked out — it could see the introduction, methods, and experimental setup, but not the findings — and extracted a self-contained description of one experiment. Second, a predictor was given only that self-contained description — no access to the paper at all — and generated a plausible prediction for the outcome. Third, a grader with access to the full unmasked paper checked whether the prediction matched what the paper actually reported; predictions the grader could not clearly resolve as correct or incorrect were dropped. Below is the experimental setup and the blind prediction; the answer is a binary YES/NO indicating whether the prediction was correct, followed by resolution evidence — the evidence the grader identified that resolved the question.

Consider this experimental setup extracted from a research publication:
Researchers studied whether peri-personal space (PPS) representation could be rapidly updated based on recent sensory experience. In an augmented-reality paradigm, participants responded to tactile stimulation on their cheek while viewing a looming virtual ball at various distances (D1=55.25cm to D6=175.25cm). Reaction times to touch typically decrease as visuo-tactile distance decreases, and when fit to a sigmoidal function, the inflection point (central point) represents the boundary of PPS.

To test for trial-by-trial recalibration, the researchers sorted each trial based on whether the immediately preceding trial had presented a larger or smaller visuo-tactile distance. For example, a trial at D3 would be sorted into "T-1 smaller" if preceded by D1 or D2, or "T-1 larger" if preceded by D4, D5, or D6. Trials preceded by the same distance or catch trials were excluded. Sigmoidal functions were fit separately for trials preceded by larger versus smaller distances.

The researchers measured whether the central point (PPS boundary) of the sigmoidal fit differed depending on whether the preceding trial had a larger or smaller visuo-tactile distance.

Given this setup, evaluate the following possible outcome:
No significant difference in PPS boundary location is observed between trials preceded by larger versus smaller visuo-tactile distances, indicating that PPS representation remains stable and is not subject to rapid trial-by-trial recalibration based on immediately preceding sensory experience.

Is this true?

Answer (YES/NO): NO